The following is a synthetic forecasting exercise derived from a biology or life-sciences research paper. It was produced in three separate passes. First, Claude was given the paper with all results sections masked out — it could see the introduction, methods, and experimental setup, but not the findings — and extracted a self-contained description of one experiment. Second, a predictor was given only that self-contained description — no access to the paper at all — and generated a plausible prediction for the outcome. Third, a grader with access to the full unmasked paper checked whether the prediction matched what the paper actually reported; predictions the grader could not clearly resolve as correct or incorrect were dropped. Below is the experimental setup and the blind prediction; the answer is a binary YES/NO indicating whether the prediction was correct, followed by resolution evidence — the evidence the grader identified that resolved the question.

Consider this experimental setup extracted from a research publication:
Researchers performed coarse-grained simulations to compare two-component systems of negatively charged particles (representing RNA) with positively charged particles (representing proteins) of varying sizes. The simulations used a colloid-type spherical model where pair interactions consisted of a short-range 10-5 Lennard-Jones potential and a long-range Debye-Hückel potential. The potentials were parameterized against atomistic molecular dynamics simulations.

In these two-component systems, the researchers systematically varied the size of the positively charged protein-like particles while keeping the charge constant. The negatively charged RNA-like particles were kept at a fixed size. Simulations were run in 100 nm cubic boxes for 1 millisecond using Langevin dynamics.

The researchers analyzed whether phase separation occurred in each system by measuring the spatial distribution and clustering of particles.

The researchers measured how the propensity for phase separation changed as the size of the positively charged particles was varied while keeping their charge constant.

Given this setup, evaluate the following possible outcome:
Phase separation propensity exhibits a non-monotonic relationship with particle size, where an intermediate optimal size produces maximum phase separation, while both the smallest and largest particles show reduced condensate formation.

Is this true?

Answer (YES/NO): NO